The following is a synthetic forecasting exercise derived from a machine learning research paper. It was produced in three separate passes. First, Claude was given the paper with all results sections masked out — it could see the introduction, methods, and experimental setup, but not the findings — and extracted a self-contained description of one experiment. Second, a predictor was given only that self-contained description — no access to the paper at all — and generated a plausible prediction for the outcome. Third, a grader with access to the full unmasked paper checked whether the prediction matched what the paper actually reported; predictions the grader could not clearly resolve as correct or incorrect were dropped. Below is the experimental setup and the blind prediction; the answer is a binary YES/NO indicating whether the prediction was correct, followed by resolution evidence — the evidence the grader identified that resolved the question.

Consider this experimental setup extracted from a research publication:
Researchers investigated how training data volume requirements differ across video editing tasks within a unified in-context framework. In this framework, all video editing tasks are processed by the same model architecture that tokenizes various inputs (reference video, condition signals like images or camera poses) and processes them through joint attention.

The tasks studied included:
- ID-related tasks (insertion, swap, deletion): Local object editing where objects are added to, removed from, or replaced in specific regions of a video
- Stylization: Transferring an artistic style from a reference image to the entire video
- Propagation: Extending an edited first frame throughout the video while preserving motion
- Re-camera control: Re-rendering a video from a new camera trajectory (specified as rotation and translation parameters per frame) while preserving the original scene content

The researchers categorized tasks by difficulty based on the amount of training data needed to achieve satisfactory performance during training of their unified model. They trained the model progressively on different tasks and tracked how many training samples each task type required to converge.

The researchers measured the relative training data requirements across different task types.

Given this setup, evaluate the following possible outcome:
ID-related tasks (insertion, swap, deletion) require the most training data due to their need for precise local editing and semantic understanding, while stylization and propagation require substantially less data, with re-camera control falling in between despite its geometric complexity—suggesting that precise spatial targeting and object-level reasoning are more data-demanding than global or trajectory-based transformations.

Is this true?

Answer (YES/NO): NO